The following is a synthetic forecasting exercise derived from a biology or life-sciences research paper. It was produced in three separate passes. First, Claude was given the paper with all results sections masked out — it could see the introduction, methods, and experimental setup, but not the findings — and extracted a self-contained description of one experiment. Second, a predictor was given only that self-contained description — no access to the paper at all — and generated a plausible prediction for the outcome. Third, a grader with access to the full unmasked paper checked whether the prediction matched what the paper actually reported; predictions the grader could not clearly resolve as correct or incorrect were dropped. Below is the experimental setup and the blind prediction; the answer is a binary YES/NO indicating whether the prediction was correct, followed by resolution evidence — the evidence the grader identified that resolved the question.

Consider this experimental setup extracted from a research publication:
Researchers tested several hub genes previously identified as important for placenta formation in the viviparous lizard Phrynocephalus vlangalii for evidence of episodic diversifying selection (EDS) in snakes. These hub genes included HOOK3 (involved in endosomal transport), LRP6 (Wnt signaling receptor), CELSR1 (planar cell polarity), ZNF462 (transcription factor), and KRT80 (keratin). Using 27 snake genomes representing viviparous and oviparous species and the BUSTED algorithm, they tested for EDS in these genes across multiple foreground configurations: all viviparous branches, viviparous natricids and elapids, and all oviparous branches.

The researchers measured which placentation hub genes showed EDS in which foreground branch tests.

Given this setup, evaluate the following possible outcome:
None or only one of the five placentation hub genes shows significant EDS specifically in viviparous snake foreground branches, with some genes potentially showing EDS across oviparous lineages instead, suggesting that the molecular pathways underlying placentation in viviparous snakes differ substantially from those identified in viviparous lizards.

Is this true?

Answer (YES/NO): NO